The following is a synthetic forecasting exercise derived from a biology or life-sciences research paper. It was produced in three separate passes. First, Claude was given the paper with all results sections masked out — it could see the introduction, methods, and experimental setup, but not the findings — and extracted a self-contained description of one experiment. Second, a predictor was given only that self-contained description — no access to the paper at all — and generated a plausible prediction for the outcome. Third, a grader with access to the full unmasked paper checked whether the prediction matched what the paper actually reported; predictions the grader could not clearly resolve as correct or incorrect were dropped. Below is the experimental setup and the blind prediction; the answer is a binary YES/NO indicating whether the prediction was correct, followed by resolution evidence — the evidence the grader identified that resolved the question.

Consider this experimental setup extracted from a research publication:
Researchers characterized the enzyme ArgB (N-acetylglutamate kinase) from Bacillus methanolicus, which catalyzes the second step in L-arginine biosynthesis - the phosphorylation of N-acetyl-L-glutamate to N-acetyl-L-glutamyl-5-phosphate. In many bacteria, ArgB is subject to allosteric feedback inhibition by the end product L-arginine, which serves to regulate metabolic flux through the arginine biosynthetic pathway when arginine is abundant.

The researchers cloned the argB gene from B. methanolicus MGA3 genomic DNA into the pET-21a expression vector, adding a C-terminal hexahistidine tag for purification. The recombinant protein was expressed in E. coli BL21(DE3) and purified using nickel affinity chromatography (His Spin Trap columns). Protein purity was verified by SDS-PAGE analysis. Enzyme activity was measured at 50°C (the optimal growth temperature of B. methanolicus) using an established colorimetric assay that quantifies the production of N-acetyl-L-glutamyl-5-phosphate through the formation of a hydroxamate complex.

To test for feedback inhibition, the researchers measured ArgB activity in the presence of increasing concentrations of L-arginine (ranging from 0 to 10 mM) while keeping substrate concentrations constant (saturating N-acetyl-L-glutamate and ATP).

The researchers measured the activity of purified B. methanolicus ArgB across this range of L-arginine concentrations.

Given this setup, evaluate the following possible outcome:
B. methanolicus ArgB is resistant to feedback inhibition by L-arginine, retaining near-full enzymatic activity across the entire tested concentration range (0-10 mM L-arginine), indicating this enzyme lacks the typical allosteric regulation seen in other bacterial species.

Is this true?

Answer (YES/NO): YES